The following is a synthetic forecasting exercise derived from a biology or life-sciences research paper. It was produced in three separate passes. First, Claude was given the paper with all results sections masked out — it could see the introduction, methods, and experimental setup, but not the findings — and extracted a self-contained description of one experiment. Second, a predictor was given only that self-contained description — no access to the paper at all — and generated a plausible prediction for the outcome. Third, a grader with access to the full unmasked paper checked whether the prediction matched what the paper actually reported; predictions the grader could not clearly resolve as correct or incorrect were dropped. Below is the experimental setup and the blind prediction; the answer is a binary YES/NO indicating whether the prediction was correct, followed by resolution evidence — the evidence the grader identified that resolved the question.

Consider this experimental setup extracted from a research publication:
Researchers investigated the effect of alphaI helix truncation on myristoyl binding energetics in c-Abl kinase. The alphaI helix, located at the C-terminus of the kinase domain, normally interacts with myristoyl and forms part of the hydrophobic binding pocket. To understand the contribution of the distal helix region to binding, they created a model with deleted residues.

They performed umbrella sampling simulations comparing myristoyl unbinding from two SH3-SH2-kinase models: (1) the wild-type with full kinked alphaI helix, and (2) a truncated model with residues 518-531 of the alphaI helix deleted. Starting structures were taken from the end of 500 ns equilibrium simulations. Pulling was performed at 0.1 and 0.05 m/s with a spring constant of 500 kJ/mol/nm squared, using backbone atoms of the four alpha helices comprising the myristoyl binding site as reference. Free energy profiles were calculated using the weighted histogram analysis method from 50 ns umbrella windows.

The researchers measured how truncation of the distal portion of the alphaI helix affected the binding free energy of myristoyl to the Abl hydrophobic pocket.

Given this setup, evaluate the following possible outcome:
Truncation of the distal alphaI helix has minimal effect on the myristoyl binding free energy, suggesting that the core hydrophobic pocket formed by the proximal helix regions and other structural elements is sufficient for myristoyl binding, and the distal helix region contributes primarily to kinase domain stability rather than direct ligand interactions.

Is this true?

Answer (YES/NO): NO